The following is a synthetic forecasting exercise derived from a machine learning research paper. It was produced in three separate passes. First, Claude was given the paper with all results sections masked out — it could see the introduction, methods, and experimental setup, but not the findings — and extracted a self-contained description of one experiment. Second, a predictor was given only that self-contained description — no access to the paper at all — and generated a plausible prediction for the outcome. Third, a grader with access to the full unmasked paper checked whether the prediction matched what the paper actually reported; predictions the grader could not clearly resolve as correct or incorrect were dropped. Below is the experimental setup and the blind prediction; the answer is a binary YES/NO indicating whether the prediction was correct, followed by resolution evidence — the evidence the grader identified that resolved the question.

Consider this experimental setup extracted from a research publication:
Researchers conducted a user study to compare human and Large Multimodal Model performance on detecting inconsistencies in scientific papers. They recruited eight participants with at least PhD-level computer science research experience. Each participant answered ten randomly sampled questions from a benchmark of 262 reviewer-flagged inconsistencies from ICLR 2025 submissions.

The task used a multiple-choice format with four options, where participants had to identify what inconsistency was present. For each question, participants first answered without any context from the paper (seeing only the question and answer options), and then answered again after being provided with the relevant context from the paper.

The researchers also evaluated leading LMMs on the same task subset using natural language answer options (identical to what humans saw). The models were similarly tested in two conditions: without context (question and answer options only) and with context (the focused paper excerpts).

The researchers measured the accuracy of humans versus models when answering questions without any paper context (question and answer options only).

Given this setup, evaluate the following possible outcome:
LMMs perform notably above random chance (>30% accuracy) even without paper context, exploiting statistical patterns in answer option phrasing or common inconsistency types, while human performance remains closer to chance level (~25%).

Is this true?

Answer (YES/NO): YES